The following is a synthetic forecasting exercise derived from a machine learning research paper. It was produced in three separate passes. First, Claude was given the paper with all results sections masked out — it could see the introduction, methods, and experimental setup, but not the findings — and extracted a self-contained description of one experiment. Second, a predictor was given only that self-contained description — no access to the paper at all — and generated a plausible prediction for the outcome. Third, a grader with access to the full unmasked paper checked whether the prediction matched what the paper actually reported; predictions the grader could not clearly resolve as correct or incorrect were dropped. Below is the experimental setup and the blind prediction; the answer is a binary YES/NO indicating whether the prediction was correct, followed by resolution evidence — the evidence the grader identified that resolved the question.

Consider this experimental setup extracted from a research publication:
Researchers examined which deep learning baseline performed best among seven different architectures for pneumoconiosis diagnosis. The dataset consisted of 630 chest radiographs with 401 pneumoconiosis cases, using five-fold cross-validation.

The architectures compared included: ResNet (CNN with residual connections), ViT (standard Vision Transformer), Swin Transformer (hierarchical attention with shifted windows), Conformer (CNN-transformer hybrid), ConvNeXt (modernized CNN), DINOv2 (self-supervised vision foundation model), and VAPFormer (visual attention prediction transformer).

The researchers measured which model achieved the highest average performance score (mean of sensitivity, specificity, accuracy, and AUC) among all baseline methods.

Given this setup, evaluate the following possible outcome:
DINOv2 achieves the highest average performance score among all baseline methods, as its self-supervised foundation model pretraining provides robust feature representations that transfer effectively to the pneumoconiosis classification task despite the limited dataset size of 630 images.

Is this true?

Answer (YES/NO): YES